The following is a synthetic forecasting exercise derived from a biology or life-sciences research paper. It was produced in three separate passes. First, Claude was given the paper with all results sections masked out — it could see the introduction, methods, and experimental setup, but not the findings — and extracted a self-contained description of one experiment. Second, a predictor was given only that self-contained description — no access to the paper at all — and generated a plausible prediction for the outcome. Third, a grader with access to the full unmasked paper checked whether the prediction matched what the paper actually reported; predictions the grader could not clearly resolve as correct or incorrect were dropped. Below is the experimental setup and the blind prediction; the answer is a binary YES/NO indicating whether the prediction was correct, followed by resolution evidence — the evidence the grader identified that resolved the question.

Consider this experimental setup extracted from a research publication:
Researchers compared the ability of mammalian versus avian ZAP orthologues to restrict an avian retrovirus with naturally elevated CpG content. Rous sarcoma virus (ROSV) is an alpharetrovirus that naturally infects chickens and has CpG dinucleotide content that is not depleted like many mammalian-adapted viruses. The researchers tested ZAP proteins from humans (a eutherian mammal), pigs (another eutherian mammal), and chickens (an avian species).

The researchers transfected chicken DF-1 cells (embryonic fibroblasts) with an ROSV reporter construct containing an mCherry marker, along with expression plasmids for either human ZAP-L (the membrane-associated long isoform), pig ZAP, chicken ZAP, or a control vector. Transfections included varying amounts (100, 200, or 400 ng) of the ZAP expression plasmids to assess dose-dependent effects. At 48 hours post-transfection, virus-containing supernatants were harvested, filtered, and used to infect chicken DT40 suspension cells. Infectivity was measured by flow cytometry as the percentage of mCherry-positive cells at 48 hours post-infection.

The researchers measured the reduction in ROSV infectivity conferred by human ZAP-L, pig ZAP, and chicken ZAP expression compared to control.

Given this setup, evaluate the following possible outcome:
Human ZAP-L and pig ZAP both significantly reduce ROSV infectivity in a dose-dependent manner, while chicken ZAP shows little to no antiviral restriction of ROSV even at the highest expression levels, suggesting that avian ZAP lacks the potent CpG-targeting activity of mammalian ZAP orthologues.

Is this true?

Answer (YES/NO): YES